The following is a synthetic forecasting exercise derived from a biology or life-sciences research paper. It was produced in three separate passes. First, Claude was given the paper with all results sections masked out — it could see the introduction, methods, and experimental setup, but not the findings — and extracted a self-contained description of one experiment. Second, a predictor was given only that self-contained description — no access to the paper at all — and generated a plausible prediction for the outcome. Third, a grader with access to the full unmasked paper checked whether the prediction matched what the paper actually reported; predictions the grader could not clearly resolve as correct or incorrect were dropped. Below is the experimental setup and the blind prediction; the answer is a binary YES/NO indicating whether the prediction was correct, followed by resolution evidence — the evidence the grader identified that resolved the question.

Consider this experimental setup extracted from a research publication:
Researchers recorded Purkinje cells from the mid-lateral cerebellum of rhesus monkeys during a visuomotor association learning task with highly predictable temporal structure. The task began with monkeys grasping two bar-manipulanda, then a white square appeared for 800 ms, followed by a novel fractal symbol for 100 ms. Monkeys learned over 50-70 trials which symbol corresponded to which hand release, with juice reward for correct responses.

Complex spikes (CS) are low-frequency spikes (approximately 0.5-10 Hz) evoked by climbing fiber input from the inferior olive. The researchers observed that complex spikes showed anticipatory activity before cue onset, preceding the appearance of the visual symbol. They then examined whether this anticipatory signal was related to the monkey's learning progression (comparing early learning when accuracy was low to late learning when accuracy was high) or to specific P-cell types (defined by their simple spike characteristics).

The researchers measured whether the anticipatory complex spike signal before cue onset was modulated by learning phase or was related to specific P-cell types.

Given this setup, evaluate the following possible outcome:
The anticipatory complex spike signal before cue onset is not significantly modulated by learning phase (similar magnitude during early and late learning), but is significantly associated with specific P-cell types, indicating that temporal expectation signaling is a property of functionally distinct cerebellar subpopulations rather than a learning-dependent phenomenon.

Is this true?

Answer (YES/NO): NO